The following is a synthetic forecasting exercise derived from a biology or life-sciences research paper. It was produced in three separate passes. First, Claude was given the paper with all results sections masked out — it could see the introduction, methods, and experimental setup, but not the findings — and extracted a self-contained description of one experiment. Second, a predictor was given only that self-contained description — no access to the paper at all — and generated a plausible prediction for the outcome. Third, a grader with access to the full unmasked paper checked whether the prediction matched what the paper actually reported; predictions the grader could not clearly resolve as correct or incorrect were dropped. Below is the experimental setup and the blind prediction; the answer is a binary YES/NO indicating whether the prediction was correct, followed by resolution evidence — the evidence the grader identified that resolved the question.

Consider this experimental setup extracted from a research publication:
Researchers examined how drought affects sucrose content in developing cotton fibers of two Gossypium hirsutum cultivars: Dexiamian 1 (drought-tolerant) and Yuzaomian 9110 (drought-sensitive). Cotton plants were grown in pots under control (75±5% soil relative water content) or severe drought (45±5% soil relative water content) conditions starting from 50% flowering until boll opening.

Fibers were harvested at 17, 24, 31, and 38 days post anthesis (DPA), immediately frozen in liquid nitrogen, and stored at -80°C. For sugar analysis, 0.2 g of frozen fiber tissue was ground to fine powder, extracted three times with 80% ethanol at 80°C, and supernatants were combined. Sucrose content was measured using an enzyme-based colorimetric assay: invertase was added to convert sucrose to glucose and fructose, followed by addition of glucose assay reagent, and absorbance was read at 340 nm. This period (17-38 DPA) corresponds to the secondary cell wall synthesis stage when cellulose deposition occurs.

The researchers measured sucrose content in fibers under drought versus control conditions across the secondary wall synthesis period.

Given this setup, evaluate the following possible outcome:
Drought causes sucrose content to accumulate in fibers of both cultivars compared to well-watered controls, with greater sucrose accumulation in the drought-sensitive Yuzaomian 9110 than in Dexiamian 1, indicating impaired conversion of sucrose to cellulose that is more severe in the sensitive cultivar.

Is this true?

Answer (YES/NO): NO